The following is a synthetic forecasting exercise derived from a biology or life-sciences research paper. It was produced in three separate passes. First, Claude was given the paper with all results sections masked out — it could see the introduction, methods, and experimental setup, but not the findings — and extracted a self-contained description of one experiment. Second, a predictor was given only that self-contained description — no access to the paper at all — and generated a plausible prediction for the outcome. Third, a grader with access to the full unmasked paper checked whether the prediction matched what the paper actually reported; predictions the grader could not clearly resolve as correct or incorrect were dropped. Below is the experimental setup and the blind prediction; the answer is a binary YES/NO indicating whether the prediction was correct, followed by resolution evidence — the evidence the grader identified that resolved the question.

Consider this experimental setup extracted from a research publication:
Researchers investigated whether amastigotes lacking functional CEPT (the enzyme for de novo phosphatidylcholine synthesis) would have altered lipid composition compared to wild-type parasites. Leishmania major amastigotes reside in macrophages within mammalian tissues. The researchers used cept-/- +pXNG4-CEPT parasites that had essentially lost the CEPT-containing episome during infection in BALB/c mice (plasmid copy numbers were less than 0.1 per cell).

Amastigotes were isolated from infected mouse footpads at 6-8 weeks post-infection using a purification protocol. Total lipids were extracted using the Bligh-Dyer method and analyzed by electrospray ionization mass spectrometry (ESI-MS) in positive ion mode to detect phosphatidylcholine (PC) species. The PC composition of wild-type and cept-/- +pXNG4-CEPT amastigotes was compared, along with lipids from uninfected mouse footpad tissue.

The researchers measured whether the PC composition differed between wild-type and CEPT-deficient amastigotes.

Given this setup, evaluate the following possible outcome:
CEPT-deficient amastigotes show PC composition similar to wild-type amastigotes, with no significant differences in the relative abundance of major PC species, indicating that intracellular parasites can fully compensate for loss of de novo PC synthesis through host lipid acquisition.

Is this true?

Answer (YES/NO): YES